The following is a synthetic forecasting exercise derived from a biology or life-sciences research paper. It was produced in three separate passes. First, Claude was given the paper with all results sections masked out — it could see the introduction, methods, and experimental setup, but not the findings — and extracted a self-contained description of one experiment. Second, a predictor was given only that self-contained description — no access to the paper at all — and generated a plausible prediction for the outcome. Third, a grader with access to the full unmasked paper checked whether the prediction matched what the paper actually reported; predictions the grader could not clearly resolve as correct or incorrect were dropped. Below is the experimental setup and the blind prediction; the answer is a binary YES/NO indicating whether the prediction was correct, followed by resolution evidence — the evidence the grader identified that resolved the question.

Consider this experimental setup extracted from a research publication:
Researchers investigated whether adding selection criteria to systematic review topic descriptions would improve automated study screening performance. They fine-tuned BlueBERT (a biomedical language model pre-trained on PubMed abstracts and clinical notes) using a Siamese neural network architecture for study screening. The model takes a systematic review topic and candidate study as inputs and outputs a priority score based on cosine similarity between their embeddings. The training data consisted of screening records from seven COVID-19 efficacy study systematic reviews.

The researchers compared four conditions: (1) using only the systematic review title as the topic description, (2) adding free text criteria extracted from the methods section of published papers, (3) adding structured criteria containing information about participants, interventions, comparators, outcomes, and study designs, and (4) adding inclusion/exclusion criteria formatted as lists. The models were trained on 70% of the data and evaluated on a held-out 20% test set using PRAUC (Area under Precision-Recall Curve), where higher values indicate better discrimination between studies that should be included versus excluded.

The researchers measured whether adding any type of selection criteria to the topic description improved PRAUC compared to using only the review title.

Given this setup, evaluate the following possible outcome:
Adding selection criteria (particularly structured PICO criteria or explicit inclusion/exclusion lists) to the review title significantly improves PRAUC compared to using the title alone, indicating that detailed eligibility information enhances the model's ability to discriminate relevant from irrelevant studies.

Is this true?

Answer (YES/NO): NO